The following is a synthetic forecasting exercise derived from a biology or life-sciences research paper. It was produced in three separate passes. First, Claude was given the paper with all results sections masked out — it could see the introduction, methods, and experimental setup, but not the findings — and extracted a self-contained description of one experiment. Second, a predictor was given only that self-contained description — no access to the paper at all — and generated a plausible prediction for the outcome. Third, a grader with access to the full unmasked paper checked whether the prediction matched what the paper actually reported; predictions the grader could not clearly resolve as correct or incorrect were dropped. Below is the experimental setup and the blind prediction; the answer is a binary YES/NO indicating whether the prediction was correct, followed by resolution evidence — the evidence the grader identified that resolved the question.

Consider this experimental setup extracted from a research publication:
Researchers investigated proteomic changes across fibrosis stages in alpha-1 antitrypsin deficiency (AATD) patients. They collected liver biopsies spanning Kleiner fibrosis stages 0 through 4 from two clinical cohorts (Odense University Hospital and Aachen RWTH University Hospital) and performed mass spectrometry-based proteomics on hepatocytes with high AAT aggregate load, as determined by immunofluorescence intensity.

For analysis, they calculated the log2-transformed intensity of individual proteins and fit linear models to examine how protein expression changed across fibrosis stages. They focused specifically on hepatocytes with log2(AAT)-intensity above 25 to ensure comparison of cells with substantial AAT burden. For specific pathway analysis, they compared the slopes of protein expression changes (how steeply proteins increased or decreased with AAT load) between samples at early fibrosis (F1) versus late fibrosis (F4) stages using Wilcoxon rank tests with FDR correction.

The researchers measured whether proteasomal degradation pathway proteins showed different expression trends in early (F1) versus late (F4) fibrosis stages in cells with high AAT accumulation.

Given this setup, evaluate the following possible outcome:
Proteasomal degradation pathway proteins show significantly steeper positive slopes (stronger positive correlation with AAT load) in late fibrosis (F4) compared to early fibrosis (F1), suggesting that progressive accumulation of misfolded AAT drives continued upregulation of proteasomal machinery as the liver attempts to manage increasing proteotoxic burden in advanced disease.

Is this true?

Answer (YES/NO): NO